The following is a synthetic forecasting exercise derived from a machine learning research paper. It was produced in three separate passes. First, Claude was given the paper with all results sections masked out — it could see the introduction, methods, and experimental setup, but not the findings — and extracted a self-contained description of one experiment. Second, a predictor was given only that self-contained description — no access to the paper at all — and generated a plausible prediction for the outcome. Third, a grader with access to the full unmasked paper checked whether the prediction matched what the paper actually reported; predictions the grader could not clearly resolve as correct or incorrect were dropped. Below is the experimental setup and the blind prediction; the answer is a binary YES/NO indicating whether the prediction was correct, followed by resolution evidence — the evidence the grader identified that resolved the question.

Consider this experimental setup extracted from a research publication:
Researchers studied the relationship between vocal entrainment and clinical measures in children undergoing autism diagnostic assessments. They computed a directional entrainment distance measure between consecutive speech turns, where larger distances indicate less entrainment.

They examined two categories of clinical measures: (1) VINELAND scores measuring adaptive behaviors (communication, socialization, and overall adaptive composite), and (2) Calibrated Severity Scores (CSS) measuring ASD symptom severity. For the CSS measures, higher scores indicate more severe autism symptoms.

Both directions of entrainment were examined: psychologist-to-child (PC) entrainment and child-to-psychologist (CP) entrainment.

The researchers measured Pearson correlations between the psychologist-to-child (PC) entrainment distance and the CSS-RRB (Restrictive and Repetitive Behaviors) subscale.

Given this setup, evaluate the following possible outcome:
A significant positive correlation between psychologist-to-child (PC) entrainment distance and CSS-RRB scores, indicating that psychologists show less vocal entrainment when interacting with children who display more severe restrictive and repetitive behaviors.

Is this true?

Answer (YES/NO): NO